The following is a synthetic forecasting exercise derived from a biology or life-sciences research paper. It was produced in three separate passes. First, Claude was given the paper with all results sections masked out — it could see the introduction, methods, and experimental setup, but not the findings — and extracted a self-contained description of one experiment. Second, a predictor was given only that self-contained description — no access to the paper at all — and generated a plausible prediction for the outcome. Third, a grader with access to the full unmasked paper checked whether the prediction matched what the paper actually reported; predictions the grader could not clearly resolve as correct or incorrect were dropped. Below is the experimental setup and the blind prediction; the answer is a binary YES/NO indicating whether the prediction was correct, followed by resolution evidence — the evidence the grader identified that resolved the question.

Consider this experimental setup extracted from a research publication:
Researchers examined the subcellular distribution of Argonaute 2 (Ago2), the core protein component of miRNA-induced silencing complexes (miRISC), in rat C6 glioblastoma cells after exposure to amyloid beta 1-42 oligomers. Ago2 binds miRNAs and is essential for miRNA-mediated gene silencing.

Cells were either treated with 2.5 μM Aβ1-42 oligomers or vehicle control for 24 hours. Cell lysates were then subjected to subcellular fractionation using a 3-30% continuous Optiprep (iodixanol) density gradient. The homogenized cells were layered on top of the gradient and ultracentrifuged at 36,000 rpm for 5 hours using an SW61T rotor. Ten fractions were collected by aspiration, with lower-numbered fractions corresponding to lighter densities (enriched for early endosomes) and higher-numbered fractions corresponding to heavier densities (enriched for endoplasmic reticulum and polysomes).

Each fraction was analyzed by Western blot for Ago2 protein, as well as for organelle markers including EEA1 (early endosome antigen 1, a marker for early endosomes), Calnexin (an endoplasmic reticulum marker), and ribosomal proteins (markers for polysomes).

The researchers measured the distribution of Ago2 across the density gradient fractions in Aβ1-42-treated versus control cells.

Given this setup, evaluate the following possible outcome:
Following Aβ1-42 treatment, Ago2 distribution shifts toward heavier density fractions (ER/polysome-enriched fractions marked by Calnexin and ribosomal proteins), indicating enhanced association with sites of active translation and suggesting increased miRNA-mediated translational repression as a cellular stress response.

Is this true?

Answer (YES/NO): NO